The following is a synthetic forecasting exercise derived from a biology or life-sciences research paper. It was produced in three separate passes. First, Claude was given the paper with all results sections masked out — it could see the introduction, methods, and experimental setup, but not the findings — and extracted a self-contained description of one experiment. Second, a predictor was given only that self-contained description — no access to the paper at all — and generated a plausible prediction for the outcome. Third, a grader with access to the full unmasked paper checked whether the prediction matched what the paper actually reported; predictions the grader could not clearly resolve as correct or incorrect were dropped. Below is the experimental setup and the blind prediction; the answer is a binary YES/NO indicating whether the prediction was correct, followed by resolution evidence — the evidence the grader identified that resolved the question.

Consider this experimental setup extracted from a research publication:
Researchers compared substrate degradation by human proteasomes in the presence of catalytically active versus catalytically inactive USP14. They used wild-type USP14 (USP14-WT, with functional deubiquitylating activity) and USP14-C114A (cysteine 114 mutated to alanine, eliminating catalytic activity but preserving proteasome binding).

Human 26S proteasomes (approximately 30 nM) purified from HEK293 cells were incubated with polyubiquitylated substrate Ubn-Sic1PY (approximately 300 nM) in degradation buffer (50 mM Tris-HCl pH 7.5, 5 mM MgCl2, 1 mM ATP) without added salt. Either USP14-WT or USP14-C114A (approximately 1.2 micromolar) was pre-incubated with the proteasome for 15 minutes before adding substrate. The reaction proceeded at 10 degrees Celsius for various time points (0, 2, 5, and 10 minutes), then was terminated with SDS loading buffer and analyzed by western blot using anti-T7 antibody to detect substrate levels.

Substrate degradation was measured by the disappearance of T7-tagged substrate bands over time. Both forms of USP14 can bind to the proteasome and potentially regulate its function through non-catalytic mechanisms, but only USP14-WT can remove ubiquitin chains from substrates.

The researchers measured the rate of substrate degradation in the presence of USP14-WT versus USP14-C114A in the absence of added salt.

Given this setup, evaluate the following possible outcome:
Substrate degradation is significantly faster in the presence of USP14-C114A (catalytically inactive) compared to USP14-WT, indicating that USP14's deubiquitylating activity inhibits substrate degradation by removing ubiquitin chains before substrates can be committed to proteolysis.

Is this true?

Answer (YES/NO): NO